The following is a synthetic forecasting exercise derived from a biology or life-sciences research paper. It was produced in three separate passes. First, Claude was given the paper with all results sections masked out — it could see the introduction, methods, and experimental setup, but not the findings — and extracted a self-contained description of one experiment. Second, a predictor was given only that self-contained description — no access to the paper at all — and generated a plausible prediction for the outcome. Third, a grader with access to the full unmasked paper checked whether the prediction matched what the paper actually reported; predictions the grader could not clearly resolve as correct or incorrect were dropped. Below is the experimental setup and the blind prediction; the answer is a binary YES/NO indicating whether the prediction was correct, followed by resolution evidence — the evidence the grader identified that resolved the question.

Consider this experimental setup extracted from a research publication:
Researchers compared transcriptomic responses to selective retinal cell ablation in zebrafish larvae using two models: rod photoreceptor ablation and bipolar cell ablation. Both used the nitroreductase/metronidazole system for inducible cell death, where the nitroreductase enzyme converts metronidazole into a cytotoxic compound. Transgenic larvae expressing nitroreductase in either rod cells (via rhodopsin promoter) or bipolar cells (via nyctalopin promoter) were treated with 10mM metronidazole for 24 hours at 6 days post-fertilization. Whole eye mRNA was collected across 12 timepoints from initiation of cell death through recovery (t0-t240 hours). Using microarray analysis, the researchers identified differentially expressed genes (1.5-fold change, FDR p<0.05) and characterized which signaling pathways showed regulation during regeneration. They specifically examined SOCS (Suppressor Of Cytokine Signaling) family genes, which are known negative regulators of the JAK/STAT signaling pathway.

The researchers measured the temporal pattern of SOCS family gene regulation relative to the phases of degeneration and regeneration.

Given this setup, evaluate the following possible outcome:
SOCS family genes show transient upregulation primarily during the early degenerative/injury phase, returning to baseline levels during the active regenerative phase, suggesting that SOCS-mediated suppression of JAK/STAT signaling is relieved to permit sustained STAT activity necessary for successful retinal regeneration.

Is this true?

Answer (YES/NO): NO